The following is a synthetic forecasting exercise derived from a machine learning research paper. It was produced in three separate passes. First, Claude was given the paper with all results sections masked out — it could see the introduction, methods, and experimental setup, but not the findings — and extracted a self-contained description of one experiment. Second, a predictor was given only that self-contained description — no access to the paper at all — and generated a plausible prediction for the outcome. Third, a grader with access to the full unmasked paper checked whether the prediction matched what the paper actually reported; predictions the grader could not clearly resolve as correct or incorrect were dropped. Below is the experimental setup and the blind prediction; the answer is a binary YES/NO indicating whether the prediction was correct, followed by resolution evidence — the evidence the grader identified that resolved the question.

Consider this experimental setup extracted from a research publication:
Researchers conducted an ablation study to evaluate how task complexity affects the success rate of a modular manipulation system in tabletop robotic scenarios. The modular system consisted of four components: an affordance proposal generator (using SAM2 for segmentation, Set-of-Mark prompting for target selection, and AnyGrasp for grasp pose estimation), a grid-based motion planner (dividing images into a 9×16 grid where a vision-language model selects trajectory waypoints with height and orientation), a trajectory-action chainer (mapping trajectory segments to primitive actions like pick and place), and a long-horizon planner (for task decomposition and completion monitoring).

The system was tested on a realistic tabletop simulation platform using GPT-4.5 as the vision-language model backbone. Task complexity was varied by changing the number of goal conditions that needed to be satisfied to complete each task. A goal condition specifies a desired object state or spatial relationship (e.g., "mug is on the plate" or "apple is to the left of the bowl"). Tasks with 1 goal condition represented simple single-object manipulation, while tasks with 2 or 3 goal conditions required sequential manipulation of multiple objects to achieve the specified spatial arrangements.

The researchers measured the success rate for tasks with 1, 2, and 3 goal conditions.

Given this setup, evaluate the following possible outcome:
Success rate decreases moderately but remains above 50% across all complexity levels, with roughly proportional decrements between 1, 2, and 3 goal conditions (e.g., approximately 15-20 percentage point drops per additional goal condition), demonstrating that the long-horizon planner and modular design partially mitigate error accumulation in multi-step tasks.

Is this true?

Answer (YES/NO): NO